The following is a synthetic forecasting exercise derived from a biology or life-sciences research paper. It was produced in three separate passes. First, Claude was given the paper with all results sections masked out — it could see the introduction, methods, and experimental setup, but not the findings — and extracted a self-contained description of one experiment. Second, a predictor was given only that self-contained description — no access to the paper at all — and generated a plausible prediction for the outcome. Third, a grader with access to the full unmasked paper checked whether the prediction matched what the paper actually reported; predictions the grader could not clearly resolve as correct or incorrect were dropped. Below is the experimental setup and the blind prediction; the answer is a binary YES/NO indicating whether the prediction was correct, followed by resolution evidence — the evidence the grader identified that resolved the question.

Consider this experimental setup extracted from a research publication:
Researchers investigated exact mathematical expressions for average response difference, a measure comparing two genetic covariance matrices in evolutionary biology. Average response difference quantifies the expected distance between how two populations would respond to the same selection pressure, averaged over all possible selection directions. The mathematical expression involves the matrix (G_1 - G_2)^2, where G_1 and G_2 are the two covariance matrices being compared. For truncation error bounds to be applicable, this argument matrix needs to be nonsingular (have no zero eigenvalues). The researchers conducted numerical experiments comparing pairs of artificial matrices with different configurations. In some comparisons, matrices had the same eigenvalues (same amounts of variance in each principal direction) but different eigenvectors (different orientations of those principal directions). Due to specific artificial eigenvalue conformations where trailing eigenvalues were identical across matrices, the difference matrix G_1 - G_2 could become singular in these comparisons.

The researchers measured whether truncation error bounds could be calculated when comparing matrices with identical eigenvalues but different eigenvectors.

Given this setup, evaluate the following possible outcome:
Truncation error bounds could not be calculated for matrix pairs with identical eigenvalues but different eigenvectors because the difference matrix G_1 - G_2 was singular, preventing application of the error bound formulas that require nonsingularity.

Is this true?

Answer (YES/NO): YES